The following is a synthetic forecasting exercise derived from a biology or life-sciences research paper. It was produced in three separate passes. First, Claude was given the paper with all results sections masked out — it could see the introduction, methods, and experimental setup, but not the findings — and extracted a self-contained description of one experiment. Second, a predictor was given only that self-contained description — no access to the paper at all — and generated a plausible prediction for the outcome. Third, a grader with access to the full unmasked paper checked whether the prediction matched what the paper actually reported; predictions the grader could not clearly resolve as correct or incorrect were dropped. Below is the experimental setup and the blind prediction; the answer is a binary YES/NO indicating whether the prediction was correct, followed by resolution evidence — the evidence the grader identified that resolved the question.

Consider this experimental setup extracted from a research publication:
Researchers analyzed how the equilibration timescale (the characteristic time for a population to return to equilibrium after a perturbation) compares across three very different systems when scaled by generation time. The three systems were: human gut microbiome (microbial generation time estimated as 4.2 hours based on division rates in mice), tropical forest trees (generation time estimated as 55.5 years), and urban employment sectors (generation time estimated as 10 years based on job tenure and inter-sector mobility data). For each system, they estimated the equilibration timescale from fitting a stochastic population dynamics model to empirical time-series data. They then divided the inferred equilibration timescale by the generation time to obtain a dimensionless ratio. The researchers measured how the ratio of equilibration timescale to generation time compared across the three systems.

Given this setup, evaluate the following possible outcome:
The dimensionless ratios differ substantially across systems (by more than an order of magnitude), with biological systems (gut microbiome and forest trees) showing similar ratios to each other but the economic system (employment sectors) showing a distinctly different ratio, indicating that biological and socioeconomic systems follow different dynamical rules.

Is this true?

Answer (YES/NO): NO